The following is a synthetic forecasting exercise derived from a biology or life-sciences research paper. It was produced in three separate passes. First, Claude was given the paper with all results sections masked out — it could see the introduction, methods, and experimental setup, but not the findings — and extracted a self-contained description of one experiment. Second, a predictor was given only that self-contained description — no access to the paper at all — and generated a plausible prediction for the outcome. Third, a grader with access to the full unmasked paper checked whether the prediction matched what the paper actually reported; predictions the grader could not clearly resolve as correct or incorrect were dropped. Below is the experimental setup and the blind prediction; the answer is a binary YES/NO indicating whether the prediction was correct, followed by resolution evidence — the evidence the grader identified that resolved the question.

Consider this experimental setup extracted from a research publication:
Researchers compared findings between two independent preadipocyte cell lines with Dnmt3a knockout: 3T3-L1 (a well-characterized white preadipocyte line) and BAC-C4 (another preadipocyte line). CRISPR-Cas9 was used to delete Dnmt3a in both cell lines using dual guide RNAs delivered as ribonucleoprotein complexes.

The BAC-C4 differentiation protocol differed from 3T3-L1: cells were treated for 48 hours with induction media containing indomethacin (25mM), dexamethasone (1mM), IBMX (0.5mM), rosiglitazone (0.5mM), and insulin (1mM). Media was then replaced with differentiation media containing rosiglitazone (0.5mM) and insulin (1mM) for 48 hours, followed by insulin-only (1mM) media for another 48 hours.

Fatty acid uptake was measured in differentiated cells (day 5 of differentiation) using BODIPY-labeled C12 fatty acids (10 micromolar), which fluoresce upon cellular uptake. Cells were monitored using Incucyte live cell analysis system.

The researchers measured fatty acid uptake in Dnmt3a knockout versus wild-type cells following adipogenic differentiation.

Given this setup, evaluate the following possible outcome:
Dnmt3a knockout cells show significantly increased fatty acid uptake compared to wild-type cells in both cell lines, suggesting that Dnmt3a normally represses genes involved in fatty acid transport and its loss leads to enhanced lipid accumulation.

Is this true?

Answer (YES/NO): NO